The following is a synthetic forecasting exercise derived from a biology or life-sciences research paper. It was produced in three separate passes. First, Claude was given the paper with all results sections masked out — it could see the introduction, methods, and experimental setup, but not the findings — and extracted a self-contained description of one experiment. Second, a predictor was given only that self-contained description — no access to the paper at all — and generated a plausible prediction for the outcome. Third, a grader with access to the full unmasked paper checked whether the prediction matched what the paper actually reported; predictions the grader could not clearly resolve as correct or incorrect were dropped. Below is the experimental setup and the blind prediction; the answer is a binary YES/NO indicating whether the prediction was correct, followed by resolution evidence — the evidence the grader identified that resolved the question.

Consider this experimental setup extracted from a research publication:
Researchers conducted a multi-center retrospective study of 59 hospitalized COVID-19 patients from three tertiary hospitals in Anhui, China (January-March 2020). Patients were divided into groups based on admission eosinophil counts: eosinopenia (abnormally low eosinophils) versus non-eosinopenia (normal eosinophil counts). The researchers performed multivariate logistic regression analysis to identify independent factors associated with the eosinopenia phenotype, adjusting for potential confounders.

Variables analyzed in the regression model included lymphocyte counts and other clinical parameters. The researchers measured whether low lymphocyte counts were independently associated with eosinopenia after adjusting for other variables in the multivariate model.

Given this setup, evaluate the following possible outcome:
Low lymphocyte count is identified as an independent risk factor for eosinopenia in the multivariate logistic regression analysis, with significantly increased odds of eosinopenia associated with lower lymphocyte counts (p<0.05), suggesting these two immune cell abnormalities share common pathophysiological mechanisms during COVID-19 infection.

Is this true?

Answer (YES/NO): YES